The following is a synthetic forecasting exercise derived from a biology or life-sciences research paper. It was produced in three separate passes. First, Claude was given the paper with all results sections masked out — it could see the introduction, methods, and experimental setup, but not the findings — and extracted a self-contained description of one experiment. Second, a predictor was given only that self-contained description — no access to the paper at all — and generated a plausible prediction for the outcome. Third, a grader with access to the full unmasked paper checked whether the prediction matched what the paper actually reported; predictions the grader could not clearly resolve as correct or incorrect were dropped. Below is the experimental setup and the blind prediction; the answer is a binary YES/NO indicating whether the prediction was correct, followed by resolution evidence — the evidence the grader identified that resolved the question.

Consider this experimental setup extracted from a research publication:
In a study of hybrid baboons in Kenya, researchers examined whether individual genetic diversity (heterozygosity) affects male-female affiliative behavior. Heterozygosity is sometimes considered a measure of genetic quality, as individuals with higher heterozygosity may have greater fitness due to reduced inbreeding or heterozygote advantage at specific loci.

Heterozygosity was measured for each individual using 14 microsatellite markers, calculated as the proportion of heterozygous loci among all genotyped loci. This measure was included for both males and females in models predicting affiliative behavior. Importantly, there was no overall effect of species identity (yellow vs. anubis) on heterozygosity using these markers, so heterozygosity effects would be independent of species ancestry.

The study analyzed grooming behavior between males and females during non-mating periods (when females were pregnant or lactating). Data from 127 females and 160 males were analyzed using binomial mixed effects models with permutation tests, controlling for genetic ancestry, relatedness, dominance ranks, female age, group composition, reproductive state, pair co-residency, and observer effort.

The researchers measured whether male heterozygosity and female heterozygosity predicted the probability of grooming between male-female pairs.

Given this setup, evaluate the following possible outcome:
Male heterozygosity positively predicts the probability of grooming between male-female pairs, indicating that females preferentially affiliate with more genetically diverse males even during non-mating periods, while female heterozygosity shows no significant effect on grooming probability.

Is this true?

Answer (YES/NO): NO